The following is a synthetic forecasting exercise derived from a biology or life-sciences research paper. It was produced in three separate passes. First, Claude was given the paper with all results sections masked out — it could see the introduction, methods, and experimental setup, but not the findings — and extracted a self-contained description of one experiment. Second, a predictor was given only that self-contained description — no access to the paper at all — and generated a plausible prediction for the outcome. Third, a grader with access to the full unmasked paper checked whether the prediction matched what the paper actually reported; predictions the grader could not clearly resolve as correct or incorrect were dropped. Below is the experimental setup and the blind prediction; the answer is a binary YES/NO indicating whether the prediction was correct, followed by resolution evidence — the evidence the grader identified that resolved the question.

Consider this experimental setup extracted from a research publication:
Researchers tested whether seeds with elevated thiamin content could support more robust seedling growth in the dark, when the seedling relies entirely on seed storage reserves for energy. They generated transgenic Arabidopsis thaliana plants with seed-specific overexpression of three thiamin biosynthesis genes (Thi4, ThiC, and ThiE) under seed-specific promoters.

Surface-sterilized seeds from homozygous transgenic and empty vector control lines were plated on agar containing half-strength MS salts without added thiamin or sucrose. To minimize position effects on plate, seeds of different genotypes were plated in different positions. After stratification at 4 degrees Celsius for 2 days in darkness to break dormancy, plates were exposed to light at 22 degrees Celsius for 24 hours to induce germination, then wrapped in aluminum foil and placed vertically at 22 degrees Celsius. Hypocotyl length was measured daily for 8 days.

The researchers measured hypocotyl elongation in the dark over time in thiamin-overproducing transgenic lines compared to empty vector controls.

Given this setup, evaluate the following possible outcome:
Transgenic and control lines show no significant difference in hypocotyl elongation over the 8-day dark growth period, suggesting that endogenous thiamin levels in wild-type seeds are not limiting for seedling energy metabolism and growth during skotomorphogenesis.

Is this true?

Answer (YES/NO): NO